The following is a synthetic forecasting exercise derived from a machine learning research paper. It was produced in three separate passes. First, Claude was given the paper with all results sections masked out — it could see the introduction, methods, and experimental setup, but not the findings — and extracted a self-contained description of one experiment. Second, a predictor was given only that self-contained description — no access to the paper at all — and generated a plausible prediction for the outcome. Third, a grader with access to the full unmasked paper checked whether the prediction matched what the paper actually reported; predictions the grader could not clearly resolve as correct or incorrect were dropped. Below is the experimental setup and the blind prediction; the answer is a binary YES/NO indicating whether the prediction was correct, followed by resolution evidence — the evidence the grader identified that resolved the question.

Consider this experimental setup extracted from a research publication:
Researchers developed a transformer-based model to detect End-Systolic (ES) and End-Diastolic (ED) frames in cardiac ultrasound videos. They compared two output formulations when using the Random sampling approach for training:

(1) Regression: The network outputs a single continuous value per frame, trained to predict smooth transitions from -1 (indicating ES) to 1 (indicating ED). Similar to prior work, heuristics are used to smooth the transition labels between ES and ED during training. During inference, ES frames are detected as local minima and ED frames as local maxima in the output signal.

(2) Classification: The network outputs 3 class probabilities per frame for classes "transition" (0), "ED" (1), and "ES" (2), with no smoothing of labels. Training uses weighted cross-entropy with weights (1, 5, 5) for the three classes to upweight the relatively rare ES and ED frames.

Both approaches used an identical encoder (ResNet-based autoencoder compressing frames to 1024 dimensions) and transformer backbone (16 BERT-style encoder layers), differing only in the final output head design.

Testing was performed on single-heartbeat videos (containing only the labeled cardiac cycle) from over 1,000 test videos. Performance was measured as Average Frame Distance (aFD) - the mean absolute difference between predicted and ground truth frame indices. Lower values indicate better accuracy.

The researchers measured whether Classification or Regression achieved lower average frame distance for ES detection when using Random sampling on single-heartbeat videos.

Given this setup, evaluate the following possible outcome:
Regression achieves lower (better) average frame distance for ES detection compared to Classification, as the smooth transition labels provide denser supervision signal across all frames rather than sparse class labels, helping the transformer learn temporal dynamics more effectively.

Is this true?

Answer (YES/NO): NO